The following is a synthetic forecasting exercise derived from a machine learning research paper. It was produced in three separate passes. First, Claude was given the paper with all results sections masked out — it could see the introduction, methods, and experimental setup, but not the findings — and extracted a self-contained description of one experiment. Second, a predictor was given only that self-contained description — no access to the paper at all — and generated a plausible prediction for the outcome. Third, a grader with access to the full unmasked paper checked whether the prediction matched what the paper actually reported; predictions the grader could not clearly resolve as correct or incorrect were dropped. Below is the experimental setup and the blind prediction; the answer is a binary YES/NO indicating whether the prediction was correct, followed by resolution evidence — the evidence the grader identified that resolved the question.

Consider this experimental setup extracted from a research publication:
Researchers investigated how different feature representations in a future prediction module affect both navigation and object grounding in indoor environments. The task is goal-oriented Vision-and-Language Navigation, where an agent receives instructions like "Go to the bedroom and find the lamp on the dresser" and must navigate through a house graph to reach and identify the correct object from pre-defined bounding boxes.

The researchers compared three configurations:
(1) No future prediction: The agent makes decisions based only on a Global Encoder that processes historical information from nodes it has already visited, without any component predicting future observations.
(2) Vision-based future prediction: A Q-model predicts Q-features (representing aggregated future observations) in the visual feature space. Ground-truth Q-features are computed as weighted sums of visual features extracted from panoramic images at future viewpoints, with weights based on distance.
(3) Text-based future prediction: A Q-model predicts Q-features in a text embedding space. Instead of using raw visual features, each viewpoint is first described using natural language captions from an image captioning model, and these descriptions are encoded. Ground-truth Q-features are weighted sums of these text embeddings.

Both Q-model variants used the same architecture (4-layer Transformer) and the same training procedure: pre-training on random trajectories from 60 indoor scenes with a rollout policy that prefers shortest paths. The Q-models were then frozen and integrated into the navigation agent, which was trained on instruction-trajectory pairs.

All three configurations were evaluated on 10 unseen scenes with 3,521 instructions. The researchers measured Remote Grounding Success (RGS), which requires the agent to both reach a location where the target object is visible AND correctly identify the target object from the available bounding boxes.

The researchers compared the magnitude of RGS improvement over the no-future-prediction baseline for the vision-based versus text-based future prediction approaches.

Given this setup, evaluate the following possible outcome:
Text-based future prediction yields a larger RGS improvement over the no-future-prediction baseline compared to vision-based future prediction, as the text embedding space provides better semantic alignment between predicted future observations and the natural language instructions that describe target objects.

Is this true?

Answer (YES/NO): YES